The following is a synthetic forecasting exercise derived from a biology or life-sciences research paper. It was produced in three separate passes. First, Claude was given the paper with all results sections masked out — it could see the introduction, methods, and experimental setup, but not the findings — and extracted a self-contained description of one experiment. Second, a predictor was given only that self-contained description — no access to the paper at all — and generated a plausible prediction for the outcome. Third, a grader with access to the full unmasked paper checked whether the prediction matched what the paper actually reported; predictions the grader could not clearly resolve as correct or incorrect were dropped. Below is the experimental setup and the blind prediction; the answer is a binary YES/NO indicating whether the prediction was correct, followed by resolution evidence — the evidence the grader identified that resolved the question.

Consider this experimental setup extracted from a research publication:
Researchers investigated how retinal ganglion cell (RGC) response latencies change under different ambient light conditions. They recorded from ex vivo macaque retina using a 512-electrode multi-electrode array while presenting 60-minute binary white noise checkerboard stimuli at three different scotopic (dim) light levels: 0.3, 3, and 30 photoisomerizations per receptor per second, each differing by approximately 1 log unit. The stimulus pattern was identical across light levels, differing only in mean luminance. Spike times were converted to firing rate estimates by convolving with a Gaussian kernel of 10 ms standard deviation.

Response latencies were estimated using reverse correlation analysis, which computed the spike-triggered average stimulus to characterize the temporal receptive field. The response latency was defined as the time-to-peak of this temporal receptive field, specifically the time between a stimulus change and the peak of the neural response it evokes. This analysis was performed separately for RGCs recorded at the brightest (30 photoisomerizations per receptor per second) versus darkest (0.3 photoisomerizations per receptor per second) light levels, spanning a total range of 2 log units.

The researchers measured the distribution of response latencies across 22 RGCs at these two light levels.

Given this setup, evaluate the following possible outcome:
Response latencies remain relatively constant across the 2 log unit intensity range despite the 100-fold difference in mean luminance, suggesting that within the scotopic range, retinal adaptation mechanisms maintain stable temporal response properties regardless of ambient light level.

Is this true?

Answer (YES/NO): NO